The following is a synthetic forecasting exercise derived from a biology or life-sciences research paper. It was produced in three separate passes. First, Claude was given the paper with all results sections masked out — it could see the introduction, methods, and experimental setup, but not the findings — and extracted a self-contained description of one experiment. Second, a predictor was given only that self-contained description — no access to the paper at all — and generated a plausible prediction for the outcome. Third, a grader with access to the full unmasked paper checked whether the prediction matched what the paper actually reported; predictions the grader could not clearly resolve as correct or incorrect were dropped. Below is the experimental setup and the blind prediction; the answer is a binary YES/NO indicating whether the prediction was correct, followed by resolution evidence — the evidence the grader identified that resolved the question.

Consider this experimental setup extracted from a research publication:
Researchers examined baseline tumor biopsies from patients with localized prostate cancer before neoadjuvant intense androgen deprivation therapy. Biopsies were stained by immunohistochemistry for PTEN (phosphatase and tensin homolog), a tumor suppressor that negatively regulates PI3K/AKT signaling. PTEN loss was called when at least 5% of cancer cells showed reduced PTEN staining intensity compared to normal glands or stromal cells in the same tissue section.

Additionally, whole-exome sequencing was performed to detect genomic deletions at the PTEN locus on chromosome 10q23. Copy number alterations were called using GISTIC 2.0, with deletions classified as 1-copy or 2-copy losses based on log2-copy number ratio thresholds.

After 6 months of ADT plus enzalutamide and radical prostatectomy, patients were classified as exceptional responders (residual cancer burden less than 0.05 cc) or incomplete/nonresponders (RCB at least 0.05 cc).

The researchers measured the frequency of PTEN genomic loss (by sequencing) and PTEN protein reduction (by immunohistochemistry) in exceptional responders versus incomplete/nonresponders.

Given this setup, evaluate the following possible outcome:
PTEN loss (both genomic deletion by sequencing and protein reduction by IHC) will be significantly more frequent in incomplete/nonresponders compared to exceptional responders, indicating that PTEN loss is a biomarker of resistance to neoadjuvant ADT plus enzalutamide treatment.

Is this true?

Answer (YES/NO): YES